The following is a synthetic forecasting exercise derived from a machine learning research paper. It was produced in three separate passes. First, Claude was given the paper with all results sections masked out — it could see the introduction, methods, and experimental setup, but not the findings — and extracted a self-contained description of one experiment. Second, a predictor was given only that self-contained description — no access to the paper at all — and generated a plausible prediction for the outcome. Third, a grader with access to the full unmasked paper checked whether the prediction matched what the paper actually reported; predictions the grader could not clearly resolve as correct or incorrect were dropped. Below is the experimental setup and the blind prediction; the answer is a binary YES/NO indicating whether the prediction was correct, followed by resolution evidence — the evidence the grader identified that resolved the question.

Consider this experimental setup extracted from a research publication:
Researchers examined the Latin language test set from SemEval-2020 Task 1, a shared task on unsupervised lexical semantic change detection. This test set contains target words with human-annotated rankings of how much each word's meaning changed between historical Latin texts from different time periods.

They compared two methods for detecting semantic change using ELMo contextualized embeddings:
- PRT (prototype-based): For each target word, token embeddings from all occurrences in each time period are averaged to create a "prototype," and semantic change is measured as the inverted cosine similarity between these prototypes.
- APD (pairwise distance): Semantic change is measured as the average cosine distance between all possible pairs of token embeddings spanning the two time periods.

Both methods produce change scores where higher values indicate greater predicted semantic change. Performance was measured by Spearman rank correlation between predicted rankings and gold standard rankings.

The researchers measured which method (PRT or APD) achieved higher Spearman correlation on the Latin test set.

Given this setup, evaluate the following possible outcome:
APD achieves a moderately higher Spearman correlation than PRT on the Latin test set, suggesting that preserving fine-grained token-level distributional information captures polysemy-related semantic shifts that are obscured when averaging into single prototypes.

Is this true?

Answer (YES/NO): NO